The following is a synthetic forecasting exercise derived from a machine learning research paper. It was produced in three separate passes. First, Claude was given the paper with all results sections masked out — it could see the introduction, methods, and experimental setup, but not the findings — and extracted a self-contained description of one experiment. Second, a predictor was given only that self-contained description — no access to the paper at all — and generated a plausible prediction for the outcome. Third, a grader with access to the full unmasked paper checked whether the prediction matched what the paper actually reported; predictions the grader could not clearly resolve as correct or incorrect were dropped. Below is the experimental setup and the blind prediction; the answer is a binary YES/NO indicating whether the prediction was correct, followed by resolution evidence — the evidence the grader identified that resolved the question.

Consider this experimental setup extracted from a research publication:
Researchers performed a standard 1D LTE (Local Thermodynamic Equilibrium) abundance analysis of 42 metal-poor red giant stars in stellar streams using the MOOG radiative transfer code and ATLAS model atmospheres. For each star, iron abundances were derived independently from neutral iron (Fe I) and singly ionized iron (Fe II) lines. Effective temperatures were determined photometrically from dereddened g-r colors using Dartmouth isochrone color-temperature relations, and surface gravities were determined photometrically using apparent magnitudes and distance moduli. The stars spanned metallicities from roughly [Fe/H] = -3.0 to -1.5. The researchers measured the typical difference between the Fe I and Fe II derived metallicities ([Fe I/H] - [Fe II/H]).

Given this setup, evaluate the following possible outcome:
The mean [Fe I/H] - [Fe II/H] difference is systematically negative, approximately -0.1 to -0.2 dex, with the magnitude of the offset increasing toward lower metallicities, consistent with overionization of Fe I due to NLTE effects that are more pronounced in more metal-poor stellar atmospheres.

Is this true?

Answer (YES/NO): NO